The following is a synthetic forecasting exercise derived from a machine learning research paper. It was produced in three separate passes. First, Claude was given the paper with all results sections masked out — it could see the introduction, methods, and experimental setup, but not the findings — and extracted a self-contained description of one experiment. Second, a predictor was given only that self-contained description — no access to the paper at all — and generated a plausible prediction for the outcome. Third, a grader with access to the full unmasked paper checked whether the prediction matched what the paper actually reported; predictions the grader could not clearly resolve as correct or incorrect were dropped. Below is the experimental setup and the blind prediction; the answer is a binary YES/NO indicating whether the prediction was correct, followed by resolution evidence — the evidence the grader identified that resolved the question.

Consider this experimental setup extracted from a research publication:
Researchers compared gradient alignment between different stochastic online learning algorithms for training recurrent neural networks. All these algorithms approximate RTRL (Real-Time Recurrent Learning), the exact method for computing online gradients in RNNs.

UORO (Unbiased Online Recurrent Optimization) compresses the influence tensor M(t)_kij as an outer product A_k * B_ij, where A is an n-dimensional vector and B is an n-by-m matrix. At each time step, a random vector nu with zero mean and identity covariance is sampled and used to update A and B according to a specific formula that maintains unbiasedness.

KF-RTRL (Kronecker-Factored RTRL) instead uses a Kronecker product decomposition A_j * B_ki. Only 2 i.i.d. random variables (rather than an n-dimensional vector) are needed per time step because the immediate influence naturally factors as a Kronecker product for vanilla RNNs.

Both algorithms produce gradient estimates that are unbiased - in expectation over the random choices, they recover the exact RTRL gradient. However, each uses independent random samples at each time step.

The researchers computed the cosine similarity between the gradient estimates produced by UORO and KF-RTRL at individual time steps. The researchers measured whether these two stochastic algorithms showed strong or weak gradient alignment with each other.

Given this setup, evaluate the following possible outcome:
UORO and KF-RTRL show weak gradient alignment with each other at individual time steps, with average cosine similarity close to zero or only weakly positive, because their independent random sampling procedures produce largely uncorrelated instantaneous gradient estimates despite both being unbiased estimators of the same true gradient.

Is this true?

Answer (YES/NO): YES